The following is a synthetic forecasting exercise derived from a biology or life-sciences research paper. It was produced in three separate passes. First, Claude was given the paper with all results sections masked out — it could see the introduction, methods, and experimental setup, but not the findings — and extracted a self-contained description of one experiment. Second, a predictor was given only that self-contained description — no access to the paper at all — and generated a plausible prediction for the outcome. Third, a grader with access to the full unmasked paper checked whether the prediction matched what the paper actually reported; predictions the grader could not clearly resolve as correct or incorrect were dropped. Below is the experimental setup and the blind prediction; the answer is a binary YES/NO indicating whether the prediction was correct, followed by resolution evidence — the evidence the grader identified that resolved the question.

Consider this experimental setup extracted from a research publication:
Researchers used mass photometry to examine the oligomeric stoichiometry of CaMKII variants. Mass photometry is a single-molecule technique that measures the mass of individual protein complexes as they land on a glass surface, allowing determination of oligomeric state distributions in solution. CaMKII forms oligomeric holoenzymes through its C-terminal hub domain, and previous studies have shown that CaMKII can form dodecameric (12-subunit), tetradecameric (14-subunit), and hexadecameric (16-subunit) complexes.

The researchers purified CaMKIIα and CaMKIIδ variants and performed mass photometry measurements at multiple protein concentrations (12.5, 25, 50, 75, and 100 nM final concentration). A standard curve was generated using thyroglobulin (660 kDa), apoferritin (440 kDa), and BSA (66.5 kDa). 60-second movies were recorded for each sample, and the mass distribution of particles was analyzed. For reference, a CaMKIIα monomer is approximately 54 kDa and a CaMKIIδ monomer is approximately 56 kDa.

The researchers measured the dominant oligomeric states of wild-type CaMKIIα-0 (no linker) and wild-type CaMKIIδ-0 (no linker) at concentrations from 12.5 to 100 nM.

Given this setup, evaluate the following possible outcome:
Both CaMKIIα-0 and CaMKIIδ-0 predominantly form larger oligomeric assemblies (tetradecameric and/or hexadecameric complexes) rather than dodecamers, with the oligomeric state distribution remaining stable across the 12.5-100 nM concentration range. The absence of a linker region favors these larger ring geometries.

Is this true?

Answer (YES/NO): NO